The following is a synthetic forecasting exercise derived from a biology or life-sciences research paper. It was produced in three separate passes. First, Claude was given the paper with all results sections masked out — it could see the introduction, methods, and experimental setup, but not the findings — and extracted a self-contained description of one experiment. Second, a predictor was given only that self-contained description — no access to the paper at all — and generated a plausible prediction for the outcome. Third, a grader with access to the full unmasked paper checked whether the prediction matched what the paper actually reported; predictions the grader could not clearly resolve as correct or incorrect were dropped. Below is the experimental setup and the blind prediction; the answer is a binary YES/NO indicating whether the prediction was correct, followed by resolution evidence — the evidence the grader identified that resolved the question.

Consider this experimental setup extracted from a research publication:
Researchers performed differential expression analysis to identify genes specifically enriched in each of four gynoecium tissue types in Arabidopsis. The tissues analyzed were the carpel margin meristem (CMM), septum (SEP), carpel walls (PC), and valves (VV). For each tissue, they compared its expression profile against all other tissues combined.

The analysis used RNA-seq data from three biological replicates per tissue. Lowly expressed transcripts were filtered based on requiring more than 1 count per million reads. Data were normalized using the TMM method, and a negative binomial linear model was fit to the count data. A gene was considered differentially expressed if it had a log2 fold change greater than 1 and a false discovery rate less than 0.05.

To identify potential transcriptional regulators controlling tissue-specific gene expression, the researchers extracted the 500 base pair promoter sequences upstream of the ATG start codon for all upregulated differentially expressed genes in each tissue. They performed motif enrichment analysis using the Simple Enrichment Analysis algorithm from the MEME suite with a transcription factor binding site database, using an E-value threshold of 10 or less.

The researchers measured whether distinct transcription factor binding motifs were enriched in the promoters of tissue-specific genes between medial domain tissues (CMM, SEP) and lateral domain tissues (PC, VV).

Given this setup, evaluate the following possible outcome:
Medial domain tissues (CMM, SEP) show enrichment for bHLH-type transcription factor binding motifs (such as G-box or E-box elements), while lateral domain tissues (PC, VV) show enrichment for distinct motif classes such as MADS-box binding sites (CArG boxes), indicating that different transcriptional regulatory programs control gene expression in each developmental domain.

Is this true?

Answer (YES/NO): NO